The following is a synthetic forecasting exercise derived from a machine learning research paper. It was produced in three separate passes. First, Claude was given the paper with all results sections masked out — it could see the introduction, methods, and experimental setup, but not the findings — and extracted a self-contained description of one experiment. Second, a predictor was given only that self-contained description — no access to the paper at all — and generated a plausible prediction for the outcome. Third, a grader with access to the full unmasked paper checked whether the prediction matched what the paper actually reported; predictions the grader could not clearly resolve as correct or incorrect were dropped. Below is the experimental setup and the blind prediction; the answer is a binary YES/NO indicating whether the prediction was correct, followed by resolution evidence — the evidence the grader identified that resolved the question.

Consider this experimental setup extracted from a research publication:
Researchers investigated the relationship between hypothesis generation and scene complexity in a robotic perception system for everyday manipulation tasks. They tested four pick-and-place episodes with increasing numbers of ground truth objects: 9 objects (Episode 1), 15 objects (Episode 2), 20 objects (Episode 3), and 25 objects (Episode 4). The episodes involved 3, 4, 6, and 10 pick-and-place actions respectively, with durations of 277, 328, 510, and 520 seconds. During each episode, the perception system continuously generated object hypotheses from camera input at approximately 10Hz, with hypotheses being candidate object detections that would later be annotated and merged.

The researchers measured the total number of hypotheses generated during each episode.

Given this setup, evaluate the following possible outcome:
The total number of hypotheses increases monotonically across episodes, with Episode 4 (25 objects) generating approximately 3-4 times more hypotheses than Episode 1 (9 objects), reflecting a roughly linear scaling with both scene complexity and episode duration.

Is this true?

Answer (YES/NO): NO